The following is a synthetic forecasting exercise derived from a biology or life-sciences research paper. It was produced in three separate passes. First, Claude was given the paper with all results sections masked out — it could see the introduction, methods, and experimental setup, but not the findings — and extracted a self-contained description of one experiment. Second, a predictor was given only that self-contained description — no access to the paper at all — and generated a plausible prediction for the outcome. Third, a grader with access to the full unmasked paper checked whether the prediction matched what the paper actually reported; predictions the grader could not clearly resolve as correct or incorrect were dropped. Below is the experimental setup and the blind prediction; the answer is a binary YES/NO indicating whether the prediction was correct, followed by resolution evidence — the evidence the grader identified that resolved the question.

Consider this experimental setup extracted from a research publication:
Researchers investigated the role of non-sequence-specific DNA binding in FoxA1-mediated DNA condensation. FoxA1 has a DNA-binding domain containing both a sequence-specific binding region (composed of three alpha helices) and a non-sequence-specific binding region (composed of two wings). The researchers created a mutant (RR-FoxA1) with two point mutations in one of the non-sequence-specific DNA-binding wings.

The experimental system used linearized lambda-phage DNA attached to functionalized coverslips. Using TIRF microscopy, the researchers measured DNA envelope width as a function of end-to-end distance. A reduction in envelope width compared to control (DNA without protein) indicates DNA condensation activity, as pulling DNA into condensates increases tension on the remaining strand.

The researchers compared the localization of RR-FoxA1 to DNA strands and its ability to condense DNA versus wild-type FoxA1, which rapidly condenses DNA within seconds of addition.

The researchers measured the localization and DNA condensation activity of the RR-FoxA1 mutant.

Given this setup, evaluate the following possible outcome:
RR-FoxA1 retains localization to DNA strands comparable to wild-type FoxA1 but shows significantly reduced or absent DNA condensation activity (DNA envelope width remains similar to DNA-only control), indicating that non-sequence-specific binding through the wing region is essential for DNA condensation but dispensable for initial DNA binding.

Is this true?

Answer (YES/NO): NO